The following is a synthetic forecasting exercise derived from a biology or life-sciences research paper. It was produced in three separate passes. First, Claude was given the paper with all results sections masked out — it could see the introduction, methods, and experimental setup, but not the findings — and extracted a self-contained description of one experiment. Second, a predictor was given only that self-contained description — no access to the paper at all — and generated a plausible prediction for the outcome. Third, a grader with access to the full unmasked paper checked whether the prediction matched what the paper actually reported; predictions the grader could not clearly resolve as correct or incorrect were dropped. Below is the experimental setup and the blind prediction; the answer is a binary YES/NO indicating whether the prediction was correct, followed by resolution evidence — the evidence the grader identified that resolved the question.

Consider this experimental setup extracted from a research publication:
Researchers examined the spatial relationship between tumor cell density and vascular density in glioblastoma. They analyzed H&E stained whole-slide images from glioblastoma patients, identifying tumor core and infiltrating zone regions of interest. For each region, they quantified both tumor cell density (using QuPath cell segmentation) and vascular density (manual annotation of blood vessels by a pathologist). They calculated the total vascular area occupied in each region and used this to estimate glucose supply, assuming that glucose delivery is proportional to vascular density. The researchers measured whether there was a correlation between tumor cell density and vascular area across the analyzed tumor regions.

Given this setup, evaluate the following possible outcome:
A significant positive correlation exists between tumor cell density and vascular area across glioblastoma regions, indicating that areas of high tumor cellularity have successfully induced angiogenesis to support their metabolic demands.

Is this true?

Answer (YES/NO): YES